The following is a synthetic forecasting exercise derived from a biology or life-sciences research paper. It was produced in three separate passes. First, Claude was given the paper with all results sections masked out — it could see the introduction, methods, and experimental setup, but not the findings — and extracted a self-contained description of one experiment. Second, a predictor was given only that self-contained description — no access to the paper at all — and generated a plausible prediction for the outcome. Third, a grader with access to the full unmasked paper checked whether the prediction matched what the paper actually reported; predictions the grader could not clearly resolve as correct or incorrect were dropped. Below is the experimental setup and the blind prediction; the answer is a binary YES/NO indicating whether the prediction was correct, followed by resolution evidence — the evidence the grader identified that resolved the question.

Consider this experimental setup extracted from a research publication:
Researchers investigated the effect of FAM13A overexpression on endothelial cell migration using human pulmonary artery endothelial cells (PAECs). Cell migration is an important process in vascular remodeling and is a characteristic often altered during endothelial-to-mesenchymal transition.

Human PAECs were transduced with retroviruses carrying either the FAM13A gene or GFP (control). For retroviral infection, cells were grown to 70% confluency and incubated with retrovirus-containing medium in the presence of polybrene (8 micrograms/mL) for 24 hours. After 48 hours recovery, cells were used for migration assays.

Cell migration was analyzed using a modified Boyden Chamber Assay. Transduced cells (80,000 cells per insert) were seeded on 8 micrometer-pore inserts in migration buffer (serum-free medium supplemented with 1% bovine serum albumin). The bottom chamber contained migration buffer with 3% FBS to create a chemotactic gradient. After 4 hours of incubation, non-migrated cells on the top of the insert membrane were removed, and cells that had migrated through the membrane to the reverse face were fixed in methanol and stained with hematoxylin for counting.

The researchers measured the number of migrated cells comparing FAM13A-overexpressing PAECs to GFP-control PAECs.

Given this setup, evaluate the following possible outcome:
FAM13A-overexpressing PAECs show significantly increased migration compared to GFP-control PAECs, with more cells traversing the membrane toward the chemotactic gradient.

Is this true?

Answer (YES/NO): NO